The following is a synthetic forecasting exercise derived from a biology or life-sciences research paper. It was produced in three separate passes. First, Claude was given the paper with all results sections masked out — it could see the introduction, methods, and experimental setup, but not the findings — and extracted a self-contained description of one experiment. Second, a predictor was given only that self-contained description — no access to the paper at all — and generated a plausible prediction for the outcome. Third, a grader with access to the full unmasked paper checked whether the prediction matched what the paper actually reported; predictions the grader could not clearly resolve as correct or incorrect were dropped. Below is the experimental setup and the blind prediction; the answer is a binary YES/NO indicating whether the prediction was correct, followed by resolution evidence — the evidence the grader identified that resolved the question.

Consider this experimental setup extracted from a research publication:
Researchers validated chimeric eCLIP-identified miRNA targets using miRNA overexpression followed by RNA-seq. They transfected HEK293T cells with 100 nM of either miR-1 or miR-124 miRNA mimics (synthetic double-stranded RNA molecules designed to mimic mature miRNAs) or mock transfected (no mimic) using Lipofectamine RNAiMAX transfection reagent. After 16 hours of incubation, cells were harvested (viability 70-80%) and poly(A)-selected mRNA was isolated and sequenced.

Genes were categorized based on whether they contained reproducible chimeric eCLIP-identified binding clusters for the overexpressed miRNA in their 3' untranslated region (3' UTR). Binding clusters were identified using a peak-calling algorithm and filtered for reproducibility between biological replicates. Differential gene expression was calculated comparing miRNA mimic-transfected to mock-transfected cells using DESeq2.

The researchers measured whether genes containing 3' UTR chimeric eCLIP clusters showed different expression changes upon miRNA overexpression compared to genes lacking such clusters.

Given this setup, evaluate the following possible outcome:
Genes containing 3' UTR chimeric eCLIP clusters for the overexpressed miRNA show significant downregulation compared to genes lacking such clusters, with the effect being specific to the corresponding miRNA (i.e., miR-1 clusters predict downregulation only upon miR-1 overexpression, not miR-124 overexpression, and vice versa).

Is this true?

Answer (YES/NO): YES